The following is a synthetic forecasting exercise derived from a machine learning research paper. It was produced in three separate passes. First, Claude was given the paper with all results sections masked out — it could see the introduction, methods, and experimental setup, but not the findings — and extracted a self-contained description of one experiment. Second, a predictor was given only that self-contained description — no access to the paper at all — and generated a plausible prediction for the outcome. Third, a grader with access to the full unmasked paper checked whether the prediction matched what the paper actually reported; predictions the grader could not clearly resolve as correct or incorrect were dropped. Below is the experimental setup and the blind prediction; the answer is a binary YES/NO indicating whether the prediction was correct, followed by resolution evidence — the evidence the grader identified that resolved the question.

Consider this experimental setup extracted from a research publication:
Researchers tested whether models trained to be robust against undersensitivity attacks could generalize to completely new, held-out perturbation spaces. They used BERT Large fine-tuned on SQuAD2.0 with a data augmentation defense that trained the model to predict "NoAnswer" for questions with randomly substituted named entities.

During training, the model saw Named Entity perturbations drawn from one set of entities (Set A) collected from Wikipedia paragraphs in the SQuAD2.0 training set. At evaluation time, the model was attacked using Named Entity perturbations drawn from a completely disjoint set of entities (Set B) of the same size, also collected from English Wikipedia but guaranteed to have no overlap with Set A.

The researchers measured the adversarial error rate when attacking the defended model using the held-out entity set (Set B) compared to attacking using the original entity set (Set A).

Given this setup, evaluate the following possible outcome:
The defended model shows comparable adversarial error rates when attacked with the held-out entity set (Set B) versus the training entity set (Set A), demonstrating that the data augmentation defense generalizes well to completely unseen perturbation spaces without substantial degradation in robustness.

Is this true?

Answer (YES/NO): YES